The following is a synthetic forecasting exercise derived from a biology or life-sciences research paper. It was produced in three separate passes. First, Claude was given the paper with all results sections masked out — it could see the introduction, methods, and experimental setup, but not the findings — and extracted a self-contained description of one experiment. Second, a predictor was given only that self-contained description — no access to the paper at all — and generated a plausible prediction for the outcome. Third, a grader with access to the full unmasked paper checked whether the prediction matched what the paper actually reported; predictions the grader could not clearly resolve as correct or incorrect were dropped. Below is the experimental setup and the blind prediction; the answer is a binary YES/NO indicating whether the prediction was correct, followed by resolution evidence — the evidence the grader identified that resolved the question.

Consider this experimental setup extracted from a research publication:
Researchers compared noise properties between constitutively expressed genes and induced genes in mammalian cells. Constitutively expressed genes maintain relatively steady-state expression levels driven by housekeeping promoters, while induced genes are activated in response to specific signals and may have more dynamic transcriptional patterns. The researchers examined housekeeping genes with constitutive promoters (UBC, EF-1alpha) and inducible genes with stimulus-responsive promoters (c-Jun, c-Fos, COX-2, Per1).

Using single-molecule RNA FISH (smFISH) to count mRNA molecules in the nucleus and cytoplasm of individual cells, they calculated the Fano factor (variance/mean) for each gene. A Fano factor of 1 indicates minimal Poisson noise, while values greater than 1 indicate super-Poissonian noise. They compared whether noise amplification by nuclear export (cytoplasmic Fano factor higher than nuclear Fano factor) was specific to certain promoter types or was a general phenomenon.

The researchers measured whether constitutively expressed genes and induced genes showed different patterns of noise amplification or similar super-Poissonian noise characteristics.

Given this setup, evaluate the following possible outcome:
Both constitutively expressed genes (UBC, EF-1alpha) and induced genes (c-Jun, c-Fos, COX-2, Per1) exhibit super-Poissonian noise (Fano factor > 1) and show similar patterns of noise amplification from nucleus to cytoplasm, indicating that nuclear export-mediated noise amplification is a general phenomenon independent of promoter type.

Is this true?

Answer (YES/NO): YES